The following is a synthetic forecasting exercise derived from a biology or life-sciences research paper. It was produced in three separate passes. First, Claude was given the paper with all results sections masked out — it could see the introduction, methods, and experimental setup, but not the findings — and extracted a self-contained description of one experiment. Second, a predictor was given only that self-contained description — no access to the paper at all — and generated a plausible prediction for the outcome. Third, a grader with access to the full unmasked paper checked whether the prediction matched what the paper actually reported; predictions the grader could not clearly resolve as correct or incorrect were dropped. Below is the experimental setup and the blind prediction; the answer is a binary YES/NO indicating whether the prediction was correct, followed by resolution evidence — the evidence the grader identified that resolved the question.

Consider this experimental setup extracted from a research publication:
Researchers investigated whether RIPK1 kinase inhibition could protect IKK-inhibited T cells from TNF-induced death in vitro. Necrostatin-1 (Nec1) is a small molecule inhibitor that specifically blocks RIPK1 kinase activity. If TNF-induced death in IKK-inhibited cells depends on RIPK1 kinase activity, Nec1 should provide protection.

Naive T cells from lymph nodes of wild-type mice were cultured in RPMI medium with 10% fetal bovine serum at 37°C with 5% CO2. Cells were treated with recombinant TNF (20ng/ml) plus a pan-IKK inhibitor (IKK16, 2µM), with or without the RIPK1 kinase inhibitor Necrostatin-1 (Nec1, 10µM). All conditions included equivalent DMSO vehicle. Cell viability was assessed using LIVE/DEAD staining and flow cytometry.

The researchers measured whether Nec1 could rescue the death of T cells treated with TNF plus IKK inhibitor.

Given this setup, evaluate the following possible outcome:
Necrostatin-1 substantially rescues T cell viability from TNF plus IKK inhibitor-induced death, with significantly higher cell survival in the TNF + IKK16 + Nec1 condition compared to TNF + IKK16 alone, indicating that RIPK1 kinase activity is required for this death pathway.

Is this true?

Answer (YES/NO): YES